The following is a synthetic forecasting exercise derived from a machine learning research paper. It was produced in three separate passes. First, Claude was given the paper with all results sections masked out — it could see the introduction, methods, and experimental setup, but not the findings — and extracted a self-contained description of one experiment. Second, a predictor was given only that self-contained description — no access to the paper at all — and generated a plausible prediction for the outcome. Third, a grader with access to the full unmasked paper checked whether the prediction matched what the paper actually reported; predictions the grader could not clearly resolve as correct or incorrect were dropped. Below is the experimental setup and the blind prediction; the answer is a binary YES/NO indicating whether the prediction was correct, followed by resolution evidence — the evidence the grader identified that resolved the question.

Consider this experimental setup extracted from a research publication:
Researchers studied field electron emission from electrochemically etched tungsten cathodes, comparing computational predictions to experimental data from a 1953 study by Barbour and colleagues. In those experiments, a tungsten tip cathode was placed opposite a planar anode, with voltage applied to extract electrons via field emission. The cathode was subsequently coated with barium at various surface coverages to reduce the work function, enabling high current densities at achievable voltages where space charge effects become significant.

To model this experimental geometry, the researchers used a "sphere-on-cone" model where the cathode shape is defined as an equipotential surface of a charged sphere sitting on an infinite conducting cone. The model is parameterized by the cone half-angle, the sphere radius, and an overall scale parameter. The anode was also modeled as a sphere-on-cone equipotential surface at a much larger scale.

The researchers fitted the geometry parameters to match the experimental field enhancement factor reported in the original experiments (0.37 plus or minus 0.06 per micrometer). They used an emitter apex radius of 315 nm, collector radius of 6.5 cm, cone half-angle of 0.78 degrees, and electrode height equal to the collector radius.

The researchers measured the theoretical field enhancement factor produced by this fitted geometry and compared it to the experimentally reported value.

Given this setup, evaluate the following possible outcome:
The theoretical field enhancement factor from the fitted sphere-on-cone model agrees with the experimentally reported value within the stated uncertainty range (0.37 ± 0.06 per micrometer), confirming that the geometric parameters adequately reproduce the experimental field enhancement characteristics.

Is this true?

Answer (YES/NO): YES